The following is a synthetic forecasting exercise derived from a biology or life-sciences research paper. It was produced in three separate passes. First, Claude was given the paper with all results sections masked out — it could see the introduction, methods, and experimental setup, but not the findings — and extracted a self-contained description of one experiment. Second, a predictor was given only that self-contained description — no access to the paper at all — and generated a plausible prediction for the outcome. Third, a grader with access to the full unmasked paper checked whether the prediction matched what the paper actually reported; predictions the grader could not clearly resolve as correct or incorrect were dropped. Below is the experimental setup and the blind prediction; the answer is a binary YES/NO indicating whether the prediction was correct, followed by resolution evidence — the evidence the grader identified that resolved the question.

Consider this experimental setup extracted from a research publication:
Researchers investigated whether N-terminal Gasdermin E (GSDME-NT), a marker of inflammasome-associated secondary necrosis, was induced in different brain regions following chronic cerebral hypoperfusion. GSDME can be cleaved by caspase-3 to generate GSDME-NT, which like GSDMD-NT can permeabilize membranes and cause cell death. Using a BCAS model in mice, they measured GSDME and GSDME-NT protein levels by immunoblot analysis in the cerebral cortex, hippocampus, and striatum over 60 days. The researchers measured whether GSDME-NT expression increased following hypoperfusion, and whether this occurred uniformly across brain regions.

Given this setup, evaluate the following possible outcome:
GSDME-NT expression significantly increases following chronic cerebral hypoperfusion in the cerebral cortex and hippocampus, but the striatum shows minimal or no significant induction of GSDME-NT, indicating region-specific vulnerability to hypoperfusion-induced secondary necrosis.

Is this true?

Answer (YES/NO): NO